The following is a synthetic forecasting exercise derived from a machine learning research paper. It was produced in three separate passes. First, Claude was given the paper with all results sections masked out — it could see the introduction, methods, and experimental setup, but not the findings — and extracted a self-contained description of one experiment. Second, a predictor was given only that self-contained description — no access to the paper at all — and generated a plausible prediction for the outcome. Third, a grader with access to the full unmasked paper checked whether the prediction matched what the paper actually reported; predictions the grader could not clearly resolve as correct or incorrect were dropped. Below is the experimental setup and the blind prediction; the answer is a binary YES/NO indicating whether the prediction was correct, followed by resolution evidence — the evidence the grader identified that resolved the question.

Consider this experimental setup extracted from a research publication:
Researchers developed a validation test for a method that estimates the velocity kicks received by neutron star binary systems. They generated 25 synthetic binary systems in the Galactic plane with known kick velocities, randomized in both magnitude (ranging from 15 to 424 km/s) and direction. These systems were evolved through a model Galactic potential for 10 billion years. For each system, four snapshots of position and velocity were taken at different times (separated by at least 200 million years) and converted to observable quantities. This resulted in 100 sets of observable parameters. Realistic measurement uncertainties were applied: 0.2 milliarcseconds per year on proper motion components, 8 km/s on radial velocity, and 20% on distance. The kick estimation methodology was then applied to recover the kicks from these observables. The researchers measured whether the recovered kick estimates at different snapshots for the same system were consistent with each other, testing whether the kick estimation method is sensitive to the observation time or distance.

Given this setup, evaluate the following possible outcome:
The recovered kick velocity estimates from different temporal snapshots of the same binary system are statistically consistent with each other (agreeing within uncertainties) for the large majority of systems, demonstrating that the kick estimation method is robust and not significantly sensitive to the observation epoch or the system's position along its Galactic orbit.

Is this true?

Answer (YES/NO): YES